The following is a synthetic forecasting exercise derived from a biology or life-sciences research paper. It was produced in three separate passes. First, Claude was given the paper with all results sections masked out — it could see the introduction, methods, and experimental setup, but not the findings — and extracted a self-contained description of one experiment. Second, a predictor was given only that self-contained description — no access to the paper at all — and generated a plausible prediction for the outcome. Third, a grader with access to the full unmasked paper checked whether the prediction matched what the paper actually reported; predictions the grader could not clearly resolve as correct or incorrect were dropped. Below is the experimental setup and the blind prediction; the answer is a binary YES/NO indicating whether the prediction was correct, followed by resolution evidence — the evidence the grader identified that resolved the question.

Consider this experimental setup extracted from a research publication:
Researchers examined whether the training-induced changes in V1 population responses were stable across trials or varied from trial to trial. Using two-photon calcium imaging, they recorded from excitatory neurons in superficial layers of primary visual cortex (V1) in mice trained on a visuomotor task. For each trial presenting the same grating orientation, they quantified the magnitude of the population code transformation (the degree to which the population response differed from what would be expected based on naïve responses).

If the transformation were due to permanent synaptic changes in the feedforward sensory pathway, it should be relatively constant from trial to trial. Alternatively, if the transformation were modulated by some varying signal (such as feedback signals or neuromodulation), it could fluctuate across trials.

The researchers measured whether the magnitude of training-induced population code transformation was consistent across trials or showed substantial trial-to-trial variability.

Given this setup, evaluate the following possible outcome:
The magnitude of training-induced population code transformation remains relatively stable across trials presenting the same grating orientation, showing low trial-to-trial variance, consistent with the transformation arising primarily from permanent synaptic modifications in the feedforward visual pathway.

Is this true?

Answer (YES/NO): NO